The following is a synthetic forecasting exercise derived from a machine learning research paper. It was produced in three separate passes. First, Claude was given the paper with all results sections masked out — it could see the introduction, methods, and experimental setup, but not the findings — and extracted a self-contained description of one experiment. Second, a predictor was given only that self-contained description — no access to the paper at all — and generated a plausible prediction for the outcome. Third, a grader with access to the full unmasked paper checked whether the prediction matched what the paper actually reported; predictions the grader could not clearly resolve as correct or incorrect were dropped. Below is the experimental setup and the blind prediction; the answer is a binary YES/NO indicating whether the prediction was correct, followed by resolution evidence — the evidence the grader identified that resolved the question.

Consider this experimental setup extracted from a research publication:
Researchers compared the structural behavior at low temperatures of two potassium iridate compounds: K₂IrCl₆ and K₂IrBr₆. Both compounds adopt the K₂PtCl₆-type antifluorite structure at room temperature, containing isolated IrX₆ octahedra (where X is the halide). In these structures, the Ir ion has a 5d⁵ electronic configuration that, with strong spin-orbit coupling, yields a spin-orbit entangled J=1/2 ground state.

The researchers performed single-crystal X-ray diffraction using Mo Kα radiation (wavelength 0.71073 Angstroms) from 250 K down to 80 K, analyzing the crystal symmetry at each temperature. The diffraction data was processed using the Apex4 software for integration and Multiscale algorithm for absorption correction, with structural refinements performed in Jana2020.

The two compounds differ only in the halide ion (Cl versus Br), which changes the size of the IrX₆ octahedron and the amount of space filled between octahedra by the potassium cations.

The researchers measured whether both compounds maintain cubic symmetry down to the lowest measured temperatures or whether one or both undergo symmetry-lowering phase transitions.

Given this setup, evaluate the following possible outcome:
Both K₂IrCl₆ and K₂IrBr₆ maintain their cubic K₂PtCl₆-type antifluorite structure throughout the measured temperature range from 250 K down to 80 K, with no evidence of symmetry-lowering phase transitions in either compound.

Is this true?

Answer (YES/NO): NO